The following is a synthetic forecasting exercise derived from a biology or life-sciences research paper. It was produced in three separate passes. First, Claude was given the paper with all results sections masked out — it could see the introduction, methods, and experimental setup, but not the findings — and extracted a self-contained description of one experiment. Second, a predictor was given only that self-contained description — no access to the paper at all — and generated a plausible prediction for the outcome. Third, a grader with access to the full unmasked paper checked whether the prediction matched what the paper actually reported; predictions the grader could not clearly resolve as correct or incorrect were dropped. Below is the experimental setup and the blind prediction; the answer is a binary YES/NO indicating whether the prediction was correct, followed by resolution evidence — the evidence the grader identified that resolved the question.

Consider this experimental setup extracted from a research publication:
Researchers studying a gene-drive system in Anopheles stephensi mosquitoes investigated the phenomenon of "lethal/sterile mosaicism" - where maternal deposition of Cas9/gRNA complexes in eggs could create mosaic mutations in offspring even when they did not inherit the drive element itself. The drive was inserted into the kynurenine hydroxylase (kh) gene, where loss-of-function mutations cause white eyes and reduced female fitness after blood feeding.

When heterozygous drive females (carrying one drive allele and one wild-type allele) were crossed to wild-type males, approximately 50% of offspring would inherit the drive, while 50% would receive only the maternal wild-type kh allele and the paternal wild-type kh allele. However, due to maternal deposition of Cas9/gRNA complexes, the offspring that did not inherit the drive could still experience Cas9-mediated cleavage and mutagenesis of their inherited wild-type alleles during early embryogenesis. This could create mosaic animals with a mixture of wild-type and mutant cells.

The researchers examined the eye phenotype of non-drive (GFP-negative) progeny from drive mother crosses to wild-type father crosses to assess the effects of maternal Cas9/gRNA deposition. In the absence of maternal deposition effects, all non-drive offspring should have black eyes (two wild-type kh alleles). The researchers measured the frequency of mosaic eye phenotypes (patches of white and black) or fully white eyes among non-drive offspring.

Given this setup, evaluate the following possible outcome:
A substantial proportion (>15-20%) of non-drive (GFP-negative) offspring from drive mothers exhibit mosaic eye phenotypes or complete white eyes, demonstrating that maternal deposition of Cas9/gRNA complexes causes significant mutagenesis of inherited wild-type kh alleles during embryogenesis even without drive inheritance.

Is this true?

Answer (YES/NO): YES